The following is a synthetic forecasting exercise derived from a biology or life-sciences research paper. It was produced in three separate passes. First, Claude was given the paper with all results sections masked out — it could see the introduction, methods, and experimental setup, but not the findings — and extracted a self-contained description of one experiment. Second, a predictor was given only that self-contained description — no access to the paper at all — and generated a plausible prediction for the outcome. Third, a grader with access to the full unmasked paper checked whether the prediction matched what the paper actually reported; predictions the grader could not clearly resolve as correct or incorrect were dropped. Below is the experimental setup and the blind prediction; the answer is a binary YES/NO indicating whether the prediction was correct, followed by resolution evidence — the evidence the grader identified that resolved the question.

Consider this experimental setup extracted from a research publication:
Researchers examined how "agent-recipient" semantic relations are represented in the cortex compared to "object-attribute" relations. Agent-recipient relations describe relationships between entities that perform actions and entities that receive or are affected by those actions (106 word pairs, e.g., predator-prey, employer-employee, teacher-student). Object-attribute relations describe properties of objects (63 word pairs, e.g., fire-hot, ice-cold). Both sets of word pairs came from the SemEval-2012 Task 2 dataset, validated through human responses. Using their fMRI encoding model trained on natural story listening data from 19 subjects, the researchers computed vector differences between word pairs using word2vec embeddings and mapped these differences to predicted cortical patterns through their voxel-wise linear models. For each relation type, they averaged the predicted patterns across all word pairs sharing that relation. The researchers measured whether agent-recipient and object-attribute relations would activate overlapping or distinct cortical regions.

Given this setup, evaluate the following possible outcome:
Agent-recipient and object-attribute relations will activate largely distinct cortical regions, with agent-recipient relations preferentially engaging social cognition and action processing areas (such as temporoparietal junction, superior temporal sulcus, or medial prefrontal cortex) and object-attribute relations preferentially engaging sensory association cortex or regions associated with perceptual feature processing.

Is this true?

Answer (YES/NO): NO